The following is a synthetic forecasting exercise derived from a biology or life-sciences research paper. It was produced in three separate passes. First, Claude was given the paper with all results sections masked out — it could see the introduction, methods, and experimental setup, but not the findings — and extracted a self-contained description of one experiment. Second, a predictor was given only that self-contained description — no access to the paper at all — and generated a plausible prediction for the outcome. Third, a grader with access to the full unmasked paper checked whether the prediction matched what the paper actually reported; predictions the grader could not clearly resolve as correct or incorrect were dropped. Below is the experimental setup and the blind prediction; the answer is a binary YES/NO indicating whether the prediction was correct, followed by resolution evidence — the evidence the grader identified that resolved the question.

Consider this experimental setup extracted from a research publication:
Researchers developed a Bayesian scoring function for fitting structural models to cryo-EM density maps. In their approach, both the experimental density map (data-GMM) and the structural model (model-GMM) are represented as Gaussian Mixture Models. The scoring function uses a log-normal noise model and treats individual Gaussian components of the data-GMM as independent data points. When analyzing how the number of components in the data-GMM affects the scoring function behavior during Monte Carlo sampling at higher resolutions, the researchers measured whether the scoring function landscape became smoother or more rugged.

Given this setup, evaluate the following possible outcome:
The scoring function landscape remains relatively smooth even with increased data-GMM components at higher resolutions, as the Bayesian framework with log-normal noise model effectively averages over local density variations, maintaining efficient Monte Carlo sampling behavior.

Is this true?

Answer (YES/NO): NO